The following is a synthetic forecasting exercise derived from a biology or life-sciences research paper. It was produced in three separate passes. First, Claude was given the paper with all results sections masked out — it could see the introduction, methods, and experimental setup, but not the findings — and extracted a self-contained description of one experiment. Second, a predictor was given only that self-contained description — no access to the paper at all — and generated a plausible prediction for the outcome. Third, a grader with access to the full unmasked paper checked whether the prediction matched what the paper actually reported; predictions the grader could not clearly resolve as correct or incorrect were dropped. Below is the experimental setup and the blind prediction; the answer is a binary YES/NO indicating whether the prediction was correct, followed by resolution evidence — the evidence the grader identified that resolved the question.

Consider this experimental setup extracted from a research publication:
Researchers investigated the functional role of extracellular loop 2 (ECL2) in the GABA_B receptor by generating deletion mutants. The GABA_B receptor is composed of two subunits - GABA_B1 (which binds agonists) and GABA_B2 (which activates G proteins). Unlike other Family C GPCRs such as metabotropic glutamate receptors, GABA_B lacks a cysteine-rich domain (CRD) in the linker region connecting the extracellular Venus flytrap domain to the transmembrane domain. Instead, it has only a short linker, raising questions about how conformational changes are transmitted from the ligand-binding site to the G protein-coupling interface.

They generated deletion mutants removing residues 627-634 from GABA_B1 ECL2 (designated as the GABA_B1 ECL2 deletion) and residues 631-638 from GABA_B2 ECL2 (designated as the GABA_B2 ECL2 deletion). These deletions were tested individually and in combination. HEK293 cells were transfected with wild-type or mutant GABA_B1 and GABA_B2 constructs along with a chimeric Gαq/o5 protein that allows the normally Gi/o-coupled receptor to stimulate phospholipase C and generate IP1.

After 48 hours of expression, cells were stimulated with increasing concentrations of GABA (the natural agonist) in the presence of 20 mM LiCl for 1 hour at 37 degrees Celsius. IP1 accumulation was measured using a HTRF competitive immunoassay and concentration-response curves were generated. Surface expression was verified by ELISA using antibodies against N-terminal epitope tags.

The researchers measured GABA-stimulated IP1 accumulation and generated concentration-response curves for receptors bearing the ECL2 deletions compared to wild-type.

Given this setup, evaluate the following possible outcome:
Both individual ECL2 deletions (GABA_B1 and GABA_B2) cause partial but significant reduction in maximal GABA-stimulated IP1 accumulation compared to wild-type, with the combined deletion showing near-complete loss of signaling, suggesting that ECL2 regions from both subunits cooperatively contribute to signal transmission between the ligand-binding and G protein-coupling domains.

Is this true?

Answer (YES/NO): NO